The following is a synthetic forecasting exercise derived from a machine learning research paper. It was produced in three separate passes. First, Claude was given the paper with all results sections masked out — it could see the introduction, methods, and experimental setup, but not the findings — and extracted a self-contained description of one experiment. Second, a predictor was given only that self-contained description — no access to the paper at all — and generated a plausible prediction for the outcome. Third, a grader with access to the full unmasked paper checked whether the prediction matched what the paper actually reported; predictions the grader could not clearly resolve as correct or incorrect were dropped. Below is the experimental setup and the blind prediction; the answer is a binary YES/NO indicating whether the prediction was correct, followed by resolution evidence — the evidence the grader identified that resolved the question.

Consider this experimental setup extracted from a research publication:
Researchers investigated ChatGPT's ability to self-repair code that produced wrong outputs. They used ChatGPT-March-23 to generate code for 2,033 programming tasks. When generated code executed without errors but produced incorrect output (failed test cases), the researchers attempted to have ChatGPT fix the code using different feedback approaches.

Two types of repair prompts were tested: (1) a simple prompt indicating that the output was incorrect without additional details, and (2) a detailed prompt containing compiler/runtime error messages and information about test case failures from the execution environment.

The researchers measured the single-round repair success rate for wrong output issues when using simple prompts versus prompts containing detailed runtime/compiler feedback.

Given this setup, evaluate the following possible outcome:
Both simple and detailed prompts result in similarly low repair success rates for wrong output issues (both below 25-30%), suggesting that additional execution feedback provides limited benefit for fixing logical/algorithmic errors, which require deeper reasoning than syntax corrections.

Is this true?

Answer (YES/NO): NO